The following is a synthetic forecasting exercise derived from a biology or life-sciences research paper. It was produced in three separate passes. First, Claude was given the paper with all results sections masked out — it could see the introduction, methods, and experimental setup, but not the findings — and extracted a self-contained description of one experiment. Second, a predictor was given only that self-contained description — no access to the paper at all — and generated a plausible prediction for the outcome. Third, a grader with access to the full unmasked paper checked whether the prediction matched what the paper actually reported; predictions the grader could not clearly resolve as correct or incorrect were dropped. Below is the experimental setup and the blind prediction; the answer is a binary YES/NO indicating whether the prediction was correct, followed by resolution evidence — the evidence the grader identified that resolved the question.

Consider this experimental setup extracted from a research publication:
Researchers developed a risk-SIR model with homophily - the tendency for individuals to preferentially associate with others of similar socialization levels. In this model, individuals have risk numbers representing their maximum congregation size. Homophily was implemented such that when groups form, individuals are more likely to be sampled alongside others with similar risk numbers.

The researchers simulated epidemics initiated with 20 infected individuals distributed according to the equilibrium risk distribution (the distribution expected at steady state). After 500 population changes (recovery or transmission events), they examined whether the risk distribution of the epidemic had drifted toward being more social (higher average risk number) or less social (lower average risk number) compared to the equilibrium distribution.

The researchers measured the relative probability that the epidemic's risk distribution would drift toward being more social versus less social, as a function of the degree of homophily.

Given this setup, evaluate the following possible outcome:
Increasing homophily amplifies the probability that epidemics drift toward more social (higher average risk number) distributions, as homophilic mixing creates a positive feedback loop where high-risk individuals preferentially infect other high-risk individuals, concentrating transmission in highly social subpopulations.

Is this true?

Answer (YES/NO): NO